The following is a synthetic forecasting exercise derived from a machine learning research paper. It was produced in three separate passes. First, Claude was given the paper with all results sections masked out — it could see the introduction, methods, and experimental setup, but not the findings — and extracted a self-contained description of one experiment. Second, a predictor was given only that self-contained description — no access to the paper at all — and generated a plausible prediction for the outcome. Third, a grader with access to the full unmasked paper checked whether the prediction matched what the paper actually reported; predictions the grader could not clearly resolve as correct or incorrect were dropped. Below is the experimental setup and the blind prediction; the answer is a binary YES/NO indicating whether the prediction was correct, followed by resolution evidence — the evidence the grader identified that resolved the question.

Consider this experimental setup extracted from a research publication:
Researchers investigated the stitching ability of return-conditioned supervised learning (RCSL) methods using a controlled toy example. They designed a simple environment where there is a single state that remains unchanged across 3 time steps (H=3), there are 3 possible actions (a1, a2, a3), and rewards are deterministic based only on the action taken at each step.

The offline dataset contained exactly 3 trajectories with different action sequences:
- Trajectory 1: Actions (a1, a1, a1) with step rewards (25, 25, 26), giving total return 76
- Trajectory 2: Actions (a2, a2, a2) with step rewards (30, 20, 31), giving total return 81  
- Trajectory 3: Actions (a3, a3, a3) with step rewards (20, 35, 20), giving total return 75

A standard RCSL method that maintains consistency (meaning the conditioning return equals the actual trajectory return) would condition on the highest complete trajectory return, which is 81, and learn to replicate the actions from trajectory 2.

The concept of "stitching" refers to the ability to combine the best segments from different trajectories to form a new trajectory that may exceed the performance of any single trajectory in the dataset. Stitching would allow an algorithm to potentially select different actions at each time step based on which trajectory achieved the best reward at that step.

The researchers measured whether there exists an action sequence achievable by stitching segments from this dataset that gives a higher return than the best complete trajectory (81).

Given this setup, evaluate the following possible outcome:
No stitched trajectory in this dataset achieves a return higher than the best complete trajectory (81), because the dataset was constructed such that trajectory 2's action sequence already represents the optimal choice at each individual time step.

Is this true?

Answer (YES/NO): NO